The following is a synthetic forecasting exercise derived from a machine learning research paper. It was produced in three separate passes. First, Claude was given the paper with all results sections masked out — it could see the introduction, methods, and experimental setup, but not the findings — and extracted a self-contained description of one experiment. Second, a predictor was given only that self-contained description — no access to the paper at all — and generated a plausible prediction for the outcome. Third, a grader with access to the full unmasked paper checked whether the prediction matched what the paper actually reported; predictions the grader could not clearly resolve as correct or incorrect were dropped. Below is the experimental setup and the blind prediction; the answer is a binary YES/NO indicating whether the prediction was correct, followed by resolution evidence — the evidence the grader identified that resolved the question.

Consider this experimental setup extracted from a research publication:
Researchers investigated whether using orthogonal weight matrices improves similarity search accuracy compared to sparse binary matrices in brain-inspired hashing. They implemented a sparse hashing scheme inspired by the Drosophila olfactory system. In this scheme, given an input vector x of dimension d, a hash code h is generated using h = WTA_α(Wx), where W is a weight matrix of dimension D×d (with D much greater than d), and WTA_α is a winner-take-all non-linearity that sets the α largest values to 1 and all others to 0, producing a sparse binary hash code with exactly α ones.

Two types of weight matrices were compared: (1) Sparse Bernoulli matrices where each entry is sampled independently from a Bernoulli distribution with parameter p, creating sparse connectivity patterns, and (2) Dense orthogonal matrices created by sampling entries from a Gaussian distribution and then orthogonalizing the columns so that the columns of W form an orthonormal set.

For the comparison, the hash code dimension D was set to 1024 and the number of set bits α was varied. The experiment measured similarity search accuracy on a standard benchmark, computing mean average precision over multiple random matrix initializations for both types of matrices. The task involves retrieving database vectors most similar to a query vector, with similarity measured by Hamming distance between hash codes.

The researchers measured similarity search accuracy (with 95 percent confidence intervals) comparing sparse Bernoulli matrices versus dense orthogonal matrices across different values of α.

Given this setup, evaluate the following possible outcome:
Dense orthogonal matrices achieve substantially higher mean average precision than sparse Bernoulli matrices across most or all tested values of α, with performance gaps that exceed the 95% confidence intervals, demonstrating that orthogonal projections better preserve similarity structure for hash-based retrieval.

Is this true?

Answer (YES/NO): NO